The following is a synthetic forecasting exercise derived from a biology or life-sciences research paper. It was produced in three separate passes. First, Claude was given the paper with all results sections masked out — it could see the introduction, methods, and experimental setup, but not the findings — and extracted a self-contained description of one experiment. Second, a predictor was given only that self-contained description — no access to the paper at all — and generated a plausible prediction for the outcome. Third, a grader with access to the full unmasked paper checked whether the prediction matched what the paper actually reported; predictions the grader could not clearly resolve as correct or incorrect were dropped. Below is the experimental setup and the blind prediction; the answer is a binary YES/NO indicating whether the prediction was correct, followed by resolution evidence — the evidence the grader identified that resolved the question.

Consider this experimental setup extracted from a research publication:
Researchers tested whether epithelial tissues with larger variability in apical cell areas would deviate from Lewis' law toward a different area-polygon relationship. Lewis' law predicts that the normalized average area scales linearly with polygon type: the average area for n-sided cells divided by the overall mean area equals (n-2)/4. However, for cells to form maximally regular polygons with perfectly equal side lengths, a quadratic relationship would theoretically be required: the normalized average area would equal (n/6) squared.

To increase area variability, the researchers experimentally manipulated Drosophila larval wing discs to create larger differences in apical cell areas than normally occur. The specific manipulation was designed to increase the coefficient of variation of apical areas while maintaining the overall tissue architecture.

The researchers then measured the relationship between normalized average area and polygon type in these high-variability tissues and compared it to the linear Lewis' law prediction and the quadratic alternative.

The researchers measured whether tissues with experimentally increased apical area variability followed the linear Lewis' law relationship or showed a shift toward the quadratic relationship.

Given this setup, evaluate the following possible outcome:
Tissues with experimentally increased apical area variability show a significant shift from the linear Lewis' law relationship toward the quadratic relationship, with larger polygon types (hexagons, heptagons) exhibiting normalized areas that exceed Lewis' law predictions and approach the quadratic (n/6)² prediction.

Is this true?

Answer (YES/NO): YES